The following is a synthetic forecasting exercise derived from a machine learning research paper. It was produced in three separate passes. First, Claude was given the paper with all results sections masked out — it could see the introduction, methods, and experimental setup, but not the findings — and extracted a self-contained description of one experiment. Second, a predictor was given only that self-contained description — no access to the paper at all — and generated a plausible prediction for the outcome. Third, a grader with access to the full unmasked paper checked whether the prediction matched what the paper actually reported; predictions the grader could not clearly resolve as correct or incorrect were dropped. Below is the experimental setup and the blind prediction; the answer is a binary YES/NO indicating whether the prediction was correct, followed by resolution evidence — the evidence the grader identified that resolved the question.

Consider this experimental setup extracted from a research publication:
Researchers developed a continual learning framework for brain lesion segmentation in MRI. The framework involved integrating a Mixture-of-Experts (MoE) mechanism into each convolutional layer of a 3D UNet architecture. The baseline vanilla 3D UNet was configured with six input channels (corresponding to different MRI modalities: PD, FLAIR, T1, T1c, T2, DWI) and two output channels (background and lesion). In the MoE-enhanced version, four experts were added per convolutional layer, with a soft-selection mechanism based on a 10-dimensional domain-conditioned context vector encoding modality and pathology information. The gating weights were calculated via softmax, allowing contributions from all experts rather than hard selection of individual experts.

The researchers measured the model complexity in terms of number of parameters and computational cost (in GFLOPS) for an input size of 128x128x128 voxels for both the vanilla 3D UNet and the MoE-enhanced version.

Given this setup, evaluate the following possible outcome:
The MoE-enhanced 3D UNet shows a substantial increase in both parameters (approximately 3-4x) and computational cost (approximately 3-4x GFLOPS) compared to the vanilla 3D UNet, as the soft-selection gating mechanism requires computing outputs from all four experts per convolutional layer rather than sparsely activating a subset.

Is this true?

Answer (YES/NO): NO